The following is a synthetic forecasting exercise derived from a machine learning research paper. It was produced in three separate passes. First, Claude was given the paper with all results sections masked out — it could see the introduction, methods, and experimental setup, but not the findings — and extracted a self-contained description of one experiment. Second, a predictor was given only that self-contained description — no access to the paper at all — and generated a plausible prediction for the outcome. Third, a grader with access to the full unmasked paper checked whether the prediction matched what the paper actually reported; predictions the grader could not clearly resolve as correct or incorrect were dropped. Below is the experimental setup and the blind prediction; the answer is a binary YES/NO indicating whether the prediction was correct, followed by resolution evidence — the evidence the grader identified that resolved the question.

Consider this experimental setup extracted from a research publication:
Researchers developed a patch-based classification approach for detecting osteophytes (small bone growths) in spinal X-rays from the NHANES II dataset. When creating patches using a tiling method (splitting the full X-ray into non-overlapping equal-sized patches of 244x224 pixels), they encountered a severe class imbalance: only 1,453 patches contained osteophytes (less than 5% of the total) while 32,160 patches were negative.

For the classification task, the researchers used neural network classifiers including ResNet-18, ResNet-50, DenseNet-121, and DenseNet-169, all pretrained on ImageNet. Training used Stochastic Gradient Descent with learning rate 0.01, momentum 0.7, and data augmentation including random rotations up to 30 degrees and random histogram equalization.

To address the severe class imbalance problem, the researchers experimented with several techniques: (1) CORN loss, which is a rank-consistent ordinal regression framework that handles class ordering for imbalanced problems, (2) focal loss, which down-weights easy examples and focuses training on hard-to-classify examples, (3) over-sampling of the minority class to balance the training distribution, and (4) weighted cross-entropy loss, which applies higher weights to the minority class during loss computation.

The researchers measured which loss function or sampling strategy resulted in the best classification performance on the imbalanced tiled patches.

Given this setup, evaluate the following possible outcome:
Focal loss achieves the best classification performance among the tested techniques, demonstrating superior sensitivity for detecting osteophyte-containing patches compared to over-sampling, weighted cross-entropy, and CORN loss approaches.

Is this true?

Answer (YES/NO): NO